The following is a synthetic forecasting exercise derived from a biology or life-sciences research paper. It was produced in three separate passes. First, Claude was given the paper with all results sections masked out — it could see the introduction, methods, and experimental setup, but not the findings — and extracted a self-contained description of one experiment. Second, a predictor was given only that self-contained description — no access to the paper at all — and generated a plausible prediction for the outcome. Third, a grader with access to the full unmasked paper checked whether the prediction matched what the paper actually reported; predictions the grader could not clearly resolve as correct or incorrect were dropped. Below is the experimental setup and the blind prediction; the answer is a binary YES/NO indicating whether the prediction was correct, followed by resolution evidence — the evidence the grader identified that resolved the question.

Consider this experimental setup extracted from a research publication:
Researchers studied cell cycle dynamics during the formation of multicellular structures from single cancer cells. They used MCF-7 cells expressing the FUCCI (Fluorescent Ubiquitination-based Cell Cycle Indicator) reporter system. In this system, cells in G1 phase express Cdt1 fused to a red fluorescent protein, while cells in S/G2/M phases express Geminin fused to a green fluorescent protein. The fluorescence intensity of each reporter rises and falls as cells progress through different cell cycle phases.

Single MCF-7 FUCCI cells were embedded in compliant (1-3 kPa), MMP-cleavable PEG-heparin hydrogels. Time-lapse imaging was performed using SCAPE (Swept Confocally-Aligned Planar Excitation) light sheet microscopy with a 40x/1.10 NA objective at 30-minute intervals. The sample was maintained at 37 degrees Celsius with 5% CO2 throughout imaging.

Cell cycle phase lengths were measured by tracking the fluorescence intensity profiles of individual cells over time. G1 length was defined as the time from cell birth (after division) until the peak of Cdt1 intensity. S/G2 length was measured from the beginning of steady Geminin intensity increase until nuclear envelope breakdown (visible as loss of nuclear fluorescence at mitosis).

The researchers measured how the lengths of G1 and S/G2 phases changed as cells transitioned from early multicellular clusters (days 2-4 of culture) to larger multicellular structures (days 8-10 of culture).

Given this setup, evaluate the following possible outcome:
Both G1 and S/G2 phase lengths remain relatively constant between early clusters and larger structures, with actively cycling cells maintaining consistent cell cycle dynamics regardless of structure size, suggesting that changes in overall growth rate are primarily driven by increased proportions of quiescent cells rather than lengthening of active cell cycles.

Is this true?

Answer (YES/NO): NO